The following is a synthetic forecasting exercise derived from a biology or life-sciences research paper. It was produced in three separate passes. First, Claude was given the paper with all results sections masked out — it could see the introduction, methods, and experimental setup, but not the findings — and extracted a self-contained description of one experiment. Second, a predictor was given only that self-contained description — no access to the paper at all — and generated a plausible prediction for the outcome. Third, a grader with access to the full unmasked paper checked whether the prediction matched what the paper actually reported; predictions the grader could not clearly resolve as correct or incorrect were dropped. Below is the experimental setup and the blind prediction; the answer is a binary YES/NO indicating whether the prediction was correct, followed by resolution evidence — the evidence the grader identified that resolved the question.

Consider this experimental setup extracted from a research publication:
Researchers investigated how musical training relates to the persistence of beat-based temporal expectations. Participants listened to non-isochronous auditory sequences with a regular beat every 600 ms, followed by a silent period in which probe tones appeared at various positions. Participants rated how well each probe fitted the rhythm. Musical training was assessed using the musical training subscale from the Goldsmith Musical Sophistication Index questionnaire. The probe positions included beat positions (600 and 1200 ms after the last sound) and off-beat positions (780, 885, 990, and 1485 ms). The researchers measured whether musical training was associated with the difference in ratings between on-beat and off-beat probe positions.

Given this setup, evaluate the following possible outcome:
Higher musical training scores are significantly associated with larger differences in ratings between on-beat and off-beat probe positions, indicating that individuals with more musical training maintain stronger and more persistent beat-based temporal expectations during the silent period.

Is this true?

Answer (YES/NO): YES